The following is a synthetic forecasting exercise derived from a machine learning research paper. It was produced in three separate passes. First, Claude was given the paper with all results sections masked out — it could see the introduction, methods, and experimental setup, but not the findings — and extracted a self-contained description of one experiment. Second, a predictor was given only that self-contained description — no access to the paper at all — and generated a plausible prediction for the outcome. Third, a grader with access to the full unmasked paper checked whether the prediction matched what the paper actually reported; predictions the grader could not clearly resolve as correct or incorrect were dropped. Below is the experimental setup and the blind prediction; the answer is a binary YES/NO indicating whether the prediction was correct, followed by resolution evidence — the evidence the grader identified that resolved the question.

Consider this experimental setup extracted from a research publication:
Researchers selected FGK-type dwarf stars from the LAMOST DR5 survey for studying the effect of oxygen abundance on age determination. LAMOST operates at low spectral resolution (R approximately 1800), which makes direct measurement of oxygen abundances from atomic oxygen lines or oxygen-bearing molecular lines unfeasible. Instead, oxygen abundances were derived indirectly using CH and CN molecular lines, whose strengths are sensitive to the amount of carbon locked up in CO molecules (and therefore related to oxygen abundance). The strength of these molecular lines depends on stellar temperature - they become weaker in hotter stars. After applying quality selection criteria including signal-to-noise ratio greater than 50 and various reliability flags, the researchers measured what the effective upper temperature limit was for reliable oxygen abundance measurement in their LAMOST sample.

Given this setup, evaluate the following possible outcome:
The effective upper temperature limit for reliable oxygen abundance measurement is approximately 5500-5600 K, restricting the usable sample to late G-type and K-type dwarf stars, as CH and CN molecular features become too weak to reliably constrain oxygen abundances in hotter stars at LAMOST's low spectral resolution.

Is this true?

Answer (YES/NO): NO